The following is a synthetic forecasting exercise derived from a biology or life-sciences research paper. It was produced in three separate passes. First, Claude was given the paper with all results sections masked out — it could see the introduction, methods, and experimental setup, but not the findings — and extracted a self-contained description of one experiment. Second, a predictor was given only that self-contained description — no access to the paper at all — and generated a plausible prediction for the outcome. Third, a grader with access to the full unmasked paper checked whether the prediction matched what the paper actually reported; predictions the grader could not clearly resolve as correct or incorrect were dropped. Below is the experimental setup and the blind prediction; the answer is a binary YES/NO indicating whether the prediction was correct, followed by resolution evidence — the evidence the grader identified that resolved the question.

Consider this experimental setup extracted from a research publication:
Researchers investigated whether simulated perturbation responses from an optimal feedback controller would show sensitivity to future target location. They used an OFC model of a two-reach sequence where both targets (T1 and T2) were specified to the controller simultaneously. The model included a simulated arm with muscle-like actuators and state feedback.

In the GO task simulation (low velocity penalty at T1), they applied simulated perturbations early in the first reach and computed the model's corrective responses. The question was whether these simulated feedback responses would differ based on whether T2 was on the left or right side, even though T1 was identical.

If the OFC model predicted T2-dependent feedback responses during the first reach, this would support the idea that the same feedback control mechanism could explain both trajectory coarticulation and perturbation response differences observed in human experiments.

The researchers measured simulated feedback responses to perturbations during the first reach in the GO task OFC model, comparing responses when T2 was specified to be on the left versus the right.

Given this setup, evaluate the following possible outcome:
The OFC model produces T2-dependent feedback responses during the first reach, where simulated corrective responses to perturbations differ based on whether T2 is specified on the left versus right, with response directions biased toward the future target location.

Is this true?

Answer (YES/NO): NO